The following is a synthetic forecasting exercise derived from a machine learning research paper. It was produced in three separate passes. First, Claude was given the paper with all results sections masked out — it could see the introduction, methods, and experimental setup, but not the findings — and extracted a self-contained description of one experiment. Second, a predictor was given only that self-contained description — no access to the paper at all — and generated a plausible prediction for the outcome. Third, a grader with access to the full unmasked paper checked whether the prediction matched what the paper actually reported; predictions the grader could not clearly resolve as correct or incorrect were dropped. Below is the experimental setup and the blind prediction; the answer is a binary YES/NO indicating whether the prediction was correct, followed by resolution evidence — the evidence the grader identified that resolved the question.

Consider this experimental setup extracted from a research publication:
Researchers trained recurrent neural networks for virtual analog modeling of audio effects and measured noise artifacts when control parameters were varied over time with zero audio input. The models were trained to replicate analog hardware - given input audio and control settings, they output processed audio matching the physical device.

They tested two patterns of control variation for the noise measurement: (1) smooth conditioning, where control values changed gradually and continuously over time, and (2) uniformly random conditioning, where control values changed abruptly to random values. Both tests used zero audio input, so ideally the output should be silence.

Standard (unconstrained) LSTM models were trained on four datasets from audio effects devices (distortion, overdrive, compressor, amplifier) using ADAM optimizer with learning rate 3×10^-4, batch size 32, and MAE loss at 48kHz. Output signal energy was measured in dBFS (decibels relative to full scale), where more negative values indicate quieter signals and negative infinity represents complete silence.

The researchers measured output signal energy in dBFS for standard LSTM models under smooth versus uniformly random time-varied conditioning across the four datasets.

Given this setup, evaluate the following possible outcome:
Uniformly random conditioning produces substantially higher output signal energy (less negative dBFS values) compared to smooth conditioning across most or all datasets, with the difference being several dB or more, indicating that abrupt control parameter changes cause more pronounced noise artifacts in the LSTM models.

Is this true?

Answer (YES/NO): YES